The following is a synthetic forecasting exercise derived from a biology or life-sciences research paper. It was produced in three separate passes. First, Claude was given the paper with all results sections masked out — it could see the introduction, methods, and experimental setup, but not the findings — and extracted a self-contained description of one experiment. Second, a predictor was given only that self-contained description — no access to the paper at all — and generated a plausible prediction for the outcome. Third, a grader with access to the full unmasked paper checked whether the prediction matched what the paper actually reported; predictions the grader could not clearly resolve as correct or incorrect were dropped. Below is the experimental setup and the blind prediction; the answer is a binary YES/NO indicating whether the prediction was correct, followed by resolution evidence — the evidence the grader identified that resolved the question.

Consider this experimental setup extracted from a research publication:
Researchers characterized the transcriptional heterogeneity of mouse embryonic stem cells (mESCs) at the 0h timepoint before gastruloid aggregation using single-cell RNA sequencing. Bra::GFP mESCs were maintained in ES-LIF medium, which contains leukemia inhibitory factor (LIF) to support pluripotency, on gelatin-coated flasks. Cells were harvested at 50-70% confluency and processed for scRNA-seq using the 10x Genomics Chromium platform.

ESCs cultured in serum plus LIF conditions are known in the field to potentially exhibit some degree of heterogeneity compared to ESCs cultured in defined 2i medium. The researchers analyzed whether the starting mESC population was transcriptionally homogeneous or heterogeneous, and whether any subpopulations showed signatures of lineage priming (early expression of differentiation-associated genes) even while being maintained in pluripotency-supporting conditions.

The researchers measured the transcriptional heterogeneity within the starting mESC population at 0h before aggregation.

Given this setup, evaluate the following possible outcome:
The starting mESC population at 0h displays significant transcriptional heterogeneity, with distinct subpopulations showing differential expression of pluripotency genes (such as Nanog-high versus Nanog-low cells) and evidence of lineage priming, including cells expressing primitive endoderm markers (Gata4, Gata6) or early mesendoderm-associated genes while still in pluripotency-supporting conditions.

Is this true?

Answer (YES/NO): YES